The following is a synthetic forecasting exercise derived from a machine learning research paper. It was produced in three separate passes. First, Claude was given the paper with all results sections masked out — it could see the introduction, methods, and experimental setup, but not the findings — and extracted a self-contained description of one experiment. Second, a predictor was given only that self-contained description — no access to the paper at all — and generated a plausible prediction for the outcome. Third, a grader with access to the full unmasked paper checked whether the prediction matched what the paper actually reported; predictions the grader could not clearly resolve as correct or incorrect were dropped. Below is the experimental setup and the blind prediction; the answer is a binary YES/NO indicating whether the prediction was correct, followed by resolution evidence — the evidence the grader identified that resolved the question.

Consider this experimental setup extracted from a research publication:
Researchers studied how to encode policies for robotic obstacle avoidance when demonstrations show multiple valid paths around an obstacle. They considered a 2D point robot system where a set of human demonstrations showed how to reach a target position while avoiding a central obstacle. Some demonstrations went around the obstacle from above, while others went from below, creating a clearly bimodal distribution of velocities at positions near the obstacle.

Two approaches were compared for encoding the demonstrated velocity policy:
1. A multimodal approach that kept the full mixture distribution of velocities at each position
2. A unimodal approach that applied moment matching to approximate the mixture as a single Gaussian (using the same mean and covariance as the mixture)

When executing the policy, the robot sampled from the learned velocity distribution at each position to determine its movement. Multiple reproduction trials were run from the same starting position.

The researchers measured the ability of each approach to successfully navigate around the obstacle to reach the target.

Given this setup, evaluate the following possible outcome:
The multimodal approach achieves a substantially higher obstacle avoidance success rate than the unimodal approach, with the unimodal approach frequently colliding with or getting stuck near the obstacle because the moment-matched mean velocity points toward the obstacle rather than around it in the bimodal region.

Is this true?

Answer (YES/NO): YES